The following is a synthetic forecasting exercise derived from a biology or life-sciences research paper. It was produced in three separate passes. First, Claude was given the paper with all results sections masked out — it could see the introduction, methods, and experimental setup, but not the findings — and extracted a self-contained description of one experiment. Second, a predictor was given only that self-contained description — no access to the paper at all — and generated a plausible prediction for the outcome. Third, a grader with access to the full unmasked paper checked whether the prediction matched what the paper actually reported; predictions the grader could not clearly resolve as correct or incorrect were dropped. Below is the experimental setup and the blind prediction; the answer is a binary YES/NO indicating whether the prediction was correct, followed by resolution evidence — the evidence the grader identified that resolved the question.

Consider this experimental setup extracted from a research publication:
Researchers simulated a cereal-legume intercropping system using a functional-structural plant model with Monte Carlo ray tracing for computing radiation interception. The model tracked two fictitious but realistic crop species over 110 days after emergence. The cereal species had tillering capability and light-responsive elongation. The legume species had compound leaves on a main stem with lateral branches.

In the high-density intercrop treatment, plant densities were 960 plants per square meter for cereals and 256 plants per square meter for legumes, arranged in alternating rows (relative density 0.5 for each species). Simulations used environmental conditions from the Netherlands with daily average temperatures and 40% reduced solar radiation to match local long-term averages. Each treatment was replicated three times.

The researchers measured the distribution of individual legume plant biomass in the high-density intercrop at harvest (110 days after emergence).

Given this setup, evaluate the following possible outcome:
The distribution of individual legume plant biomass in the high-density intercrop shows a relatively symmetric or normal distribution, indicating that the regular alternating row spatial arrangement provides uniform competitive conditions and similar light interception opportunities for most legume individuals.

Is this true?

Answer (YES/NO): NO